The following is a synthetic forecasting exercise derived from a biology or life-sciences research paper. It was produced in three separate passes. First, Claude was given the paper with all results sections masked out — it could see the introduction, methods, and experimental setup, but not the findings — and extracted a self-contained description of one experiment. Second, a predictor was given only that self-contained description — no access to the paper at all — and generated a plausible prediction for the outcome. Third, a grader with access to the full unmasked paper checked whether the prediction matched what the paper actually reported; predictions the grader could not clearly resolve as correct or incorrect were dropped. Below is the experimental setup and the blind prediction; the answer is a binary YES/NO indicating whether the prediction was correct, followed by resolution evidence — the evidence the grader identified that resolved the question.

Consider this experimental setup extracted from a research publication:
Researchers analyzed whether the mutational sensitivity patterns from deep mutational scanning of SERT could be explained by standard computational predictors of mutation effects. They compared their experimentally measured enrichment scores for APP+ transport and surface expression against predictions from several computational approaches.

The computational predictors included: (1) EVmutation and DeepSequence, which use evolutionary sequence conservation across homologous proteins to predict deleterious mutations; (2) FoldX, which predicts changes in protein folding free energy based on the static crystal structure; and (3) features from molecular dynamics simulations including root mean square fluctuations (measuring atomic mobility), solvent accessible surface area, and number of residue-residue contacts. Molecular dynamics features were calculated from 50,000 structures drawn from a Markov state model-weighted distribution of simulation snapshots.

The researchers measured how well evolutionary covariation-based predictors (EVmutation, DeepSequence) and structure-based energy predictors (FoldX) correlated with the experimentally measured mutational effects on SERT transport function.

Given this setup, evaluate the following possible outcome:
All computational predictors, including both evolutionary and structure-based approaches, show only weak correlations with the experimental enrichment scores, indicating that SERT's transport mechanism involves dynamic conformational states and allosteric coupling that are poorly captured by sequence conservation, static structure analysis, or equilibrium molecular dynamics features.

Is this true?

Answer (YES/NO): NO